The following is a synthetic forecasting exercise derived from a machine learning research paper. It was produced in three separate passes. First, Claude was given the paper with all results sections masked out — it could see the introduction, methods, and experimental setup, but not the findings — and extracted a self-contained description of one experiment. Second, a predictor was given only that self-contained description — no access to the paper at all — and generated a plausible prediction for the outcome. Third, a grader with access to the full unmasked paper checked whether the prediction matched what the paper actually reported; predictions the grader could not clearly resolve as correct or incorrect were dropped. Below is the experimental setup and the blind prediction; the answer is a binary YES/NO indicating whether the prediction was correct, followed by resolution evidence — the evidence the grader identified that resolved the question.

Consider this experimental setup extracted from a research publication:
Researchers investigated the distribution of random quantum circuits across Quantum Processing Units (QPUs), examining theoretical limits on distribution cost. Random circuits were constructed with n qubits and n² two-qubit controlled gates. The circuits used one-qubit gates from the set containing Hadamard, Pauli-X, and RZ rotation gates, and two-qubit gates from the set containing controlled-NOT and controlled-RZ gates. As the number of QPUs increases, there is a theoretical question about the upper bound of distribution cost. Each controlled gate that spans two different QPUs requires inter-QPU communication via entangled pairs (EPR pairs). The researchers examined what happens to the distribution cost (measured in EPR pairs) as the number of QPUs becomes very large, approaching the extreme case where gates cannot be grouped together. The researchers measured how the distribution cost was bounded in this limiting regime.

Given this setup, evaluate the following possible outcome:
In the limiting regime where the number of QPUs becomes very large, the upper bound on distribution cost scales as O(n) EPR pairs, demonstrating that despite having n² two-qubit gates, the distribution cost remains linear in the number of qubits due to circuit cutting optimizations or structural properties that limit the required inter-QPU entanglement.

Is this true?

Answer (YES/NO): NO